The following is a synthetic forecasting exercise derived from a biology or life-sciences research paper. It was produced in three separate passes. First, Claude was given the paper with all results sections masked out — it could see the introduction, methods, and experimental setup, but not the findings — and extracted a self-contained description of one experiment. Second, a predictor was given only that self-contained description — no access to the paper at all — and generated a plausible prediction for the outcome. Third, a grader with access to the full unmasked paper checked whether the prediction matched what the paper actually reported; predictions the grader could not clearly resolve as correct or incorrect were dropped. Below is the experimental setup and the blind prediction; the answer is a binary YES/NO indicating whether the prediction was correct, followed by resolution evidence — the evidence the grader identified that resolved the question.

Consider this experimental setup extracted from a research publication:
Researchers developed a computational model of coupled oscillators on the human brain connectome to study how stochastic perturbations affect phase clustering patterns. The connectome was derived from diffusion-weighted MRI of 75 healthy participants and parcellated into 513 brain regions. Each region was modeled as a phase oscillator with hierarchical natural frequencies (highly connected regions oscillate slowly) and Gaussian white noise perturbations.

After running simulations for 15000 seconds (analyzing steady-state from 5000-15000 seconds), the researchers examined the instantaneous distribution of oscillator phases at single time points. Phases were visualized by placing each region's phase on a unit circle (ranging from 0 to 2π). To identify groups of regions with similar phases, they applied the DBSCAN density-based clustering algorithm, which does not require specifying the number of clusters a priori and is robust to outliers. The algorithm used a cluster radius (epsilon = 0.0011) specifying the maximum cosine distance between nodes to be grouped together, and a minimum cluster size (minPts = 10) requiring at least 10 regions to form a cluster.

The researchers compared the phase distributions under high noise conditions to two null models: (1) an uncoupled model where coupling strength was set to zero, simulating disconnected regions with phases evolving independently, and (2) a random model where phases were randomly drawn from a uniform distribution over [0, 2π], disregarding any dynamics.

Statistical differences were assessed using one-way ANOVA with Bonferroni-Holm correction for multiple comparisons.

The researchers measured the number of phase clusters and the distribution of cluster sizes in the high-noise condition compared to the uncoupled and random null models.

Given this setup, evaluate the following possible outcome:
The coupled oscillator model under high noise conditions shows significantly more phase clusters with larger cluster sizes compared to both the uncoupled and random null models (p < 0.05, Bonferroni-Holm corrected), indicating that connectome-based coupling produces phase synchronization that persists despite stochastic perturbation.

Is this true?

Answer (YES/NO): NO